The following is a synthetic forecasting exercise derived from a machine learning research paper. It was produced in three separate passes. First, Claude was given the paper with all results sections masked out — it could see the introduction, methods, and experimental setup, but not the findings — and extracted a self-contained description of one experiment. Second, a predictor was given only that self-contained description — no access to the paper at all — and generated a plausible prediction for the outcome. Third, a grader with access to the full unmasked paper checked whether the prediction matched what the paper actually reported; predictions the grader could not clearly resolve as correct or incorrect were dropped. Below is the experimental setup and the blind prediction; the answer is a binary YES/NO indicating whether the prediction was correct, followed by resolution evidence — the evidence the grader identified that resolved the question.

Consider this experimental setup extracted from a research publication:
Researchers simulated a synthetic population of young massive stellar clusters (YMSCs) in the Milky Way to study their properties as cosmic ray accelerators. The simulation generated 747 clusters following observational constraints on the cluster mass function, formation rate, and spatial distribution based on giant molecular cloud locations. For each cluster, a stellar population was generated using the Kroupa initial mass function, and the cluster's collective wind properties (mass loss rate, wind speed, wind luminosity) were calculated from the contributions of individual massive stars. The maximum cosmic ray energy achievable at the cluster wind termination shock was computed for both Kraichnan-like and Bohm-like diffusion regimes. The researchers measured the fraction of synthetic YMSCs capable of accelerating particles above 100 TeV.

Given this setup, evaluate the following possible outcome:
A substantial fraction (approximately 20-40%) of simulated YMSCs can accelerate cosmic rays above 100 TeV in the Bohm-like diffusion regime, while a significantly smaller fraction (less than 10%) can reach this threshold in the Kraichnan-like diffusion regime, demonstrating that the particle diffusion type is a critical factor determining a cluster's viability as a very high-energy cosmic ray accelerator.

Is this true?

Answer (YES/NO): NO